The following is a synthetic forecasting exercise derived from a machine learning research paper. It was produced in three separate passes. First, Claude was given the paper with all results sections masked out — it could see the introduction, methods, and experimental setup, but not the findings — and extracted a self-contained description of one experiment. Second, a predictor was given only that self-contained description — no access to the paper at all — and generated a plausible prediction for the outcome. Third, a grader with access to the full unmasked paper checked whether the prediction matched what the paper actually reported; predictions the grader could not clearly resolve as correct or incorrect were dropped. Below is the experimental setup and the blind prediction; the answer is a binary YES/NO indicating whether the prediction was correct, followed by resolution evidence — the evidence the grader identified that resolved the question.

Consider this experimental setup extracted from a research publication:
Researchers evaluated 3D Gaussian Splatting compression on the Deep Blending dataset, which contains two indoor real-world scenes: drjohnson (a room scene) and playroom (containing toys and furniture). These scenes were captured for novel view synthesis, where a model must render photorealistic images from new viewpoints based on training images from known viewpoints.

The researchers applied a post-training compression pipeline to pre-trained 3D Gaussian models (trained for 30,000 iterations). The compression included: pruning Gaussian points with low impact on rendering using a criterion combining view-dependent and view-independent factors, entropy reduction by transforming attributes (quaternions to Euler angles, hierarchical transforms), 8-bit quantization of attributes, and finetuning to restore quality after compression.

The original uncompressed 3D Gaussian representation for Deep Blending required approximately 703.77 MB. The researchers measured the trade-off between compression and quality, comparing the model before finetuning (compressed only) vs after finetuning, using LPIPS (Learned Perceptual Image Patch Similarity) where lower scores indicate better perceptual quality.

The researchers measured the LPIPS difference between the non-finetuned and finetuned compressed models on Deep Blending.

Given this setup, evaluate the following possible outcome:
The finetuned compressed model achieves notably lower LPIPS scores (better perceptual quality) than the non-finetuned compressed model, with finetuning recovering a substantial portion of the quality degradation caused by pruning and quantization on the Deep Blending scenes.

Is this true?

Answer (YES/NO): YES